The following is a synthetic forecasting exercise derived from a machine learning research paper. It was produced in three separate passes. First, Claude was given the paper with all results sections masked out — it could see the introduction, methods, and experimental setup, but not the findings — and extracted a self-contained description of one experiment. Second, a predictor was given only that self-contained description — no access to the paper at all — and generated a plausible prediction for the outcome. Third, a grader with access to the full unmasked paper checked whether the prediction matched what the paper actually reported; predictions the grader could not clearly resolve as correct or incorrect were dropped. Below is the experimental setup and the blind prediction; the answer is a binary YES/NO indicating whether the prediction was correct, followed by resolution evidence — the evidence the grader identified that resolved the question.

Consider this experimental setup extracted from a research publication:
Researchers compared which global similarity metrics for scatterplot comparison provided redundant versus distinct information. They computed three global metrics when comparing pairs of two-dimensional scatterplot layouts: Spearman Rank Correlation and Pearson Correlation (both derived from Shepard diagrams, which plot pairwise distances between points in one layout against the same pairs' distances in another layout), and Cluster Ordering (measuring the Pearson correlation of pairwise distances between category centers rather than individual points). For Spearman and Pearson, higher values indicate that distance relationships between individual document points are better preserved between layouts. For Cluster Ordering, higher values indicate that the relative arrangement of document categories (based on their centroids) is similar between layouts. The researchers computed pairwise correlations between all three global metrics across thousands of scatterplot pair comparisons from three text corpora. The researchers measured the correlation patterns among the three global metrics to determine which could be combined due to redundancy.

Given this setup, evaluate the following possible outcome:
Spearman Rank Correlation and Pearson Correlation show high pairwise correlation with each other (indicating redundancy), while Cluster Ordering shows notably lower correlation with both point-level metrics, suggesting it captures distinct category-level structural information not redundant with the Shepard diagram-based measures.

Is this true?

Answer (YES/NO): YES